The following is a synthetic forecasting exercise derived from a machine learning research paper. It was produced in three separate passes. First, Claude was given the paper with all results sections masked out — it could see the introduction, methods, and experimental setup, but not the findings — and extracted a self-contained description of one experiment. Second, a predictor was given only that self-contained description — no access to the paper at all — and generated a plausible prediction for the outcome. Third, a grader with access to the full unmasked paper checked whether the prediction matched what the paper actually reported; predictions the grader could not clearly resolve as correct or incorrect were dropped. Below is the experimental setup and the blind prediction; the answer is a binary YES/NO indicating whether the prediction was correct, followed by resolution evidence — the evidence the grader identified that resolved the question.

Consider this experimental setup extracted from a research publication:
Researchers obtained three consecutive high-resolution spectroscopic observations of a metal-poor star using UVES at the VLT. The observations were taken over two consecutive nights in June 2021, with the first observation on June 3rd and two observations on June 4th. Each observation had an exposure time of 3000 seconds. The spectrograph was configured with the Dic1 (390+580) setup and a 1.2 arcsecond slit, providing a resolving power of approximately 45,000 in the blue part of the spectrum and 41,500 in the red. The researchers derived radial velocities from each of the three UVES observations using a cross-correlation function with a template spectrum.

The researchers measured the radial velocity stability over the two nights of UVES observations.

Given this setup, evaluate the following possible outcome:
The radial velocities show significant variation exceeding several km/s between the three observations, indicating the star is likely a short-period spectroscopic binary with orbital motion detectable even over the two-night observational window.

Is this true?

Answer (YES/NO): NO